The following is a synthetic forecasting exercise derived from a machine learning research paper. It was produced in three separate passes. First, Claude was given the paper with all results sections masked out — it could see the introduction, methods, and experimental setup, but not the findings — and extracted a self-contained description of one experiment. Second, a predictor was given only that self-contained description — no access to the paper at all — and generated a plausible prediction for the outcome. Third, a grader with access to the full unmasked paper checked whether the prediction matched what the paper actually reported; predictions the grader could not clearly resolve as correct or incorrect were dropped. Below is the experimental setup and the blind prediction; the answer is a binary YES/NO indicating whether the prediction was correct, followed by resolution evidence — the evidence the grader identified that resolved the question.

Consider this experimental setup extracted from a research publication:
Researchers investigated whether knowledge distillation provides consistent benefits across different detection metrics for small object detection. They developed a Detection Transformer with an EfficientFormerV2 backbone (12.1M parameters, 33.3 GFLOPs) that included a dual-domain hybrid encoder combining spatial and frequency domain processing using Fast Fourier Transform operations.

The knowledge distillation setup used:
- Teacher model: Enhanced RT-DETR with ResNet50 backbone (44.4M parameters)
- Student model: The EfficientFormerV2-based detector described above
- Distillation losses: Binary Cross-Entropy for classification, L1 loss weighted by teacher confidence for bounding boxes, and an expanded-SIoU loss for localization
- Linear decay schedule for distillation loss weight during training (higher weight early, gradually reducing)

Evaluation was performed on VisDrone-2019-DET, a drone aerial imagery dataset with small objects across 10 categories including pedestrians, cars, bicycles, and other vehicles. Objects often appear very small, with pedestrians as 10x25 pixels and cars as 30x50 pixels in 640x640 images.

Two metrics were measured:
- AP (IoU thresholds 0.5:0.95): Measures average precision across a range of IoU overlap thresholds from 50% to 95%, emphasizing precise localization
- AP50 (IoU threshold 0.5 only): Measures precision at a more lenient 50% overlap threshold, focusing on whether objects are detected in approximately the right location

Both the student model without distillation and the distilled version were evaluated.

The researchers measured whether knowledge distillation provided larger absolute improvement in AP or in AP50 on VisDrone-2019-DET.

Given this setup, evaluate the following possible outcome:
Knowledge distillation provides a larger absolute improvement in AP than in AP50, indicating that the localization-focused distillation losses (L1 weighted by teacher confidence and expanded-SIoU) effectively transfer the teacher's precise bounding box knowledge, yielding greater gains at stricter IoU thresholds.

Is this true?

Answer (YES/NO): NO